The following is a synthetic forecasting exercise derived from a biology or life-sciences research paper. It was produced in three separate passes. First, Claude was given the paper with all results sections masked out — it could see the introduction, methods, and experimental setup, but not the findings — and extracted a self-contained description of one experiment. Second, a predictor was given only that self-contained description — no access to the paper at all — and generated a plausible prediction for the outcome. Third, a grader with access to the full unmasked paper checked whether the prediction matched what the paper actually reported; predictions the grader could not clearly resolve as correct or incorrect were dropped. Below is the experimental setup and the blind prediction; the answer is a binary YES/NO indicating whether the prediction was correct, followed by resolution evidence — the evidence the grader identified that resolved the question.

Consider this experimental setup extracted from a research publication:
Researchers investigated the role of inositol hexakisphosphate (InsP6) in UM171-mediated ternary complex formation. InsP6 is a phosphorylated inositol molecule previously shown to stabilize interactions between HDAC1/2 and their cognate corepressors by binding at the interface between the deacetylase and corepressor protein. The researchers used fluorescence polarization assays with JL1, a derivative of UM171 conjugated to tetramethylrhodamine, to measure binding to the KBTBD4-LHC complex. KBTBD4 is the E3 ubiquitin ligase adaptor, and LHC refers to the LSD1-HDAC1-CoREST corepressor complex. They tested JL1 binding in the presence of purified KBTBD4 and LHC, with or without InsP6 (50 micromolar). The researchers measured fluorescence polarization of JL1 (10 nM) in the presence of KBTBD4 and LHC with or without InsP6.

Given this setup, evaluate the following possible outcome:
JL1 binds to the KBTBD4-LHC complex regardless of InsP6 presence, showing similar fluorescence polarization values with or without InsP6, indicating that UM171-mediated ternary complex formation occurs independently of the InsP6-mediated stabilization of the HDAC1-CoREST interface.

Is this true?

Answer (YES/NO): NO